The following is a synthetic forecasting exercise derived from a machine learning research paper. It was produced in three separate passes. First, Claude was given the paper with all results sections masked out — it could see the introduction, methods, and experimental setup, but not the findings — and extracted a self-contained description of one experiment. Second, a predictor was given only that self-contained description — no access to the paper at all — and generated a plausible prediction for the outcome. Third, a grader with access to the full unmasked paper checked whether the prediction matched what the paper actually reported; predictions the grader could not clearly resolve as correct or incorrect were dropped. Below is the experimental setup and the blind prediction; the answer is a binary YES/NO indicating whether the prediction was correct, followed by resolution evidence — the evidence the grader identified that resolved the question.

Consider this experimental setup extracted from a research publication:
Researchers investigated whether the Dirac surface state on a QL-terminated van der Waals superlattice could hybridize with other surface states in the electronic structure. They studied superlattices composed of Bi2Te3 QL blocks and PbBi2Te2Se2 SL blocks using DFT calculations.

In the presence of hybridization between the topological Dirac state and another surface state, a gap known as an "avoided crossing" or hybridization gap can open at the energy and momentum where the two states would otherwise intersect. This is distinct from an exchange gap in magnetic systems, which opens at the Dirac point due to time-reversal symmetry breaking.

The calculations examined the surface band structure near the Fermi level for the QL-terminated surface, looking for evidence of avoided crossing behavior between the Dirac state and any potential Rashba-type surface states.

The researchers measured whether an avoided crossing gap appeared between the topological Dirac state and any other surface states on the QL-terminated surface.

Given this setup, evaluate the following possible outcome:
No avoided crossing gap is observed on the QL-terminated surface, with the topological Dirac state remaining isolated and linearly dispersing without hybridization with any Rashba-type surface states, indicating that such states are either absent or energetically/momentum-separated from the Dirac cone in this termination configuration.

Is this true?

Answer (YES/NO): NO